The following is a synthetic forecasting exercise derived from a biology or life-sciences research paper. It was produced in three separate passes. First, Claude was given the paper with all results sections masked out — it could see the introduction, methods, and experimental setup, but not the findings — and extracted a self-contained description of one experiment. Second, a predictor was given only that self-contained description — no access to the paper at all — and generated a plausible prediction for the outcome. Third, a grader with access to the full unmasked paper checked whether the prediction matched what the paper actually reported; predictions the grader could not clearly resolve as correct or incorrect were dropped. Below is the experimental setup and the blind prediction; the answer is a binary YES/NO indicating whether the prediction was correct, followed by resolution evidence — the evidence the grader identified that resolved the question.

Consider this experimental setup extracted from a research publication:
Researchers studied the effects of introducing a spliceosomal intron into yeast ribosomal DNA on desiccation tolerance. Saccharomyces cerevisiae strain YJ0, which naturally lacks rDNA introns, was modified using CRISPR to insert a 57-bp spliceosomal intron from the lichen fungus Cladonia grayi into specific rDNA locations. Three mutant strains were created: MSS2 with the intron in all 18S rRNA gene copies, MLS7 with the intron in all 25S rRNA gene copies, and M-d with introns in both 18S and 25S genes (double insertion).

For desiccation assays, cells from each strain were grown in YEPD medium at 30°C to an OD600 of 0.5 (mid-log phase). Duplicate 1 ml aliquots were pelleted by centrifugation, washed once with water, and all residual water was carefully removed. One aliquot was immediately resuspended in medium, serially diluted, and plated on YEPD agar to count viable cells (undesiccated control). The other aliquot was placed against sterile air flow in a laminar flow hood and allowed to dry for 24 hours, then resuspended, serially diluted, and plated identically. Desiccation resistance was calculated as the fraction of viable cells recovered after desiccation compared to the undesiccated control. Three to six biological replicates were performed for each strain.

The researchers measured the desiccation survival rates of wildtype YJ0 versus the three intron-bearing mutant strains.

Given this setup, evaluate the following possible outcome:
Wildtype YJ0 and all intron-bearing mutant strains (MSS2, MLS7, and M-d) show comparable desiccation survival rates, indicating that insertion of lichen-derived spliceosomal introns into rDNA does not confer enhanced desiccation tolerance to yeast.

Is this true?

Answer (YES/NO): NO